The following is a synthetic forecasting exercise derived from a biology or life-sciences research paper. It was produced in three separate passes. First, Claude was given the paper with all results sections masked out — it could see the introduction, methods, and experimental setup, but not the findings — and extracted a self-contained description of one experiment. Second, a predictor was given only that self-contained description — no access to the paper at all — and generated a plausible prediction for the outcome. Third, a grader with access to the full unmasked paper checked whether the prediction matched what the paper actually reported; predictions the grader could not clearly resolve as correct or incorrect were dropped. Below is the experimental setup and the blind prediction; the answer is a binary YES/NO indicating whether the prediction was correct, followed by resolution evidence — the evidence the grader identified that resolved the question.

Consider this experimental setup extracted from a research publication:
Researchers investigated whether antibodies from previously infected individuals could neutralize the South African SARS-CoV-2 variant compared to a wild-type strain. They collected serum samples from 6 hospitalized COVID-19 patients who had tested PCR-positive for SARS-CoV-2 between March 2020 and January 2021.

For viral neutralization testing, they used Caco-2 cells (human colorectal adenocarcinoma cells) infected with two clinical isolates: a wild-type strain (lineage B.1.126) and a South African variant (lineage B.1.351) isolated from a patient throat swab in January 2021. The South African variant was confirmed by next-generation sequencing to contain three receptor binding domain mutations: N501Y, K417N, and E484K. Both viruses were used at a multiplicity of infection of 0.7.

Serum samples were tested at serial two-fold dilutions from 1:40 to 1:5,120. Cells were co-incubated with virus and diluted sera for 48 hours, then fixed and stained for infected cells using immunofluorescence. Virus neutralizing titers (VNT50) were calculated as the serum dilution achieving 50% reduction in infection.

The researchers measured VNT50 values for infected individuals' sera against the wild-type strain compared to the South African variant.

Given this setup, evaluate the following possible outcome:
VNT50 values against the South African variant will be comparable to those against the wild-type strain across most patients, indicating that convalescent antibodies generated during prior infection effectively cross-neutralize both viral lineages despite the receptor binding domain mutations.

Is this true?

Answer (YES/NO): NO